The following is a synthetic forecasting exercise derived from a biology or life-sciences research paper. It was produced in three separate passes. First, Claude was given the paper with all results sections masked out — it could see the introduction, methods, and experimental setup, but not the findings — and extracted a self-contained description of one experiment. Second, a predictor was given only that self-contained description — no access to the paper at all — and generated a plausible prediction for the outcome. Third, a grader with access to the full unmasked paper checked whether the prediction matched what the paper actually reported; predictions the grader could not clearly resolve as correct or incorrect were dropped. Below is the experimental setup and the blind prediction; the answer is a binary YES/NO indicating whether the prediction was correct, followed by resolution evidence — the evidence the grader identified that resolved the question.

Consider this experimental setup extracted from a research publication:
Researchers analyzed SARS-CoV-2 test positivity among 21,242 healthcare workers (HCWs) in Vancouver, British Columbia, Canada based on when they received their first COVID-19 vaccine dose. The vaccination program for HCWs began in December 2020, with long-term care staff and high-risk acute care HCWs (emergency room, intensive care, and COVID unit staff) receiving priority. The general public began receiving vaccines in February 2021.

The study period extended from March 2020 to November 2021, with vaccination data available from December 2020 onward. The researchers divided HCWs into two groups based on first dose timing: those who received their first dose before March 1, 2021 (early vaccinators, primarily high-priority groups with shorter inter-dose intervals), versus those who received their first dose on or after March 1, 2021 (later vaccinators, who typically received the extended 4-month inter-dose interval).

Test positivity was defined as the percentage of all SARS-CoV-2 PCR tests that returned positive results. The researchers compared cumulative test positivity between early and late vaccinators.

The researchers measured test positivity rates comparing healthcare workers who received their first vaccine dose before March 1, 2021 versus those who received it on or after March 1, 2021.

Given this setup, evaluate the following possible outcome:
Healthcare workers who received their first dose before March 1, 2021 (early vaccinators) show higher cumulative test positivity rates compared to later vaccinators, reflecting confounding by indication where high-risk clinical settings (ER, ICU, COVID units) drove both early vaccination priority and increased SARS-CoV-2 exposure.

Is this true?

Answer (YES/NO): NO